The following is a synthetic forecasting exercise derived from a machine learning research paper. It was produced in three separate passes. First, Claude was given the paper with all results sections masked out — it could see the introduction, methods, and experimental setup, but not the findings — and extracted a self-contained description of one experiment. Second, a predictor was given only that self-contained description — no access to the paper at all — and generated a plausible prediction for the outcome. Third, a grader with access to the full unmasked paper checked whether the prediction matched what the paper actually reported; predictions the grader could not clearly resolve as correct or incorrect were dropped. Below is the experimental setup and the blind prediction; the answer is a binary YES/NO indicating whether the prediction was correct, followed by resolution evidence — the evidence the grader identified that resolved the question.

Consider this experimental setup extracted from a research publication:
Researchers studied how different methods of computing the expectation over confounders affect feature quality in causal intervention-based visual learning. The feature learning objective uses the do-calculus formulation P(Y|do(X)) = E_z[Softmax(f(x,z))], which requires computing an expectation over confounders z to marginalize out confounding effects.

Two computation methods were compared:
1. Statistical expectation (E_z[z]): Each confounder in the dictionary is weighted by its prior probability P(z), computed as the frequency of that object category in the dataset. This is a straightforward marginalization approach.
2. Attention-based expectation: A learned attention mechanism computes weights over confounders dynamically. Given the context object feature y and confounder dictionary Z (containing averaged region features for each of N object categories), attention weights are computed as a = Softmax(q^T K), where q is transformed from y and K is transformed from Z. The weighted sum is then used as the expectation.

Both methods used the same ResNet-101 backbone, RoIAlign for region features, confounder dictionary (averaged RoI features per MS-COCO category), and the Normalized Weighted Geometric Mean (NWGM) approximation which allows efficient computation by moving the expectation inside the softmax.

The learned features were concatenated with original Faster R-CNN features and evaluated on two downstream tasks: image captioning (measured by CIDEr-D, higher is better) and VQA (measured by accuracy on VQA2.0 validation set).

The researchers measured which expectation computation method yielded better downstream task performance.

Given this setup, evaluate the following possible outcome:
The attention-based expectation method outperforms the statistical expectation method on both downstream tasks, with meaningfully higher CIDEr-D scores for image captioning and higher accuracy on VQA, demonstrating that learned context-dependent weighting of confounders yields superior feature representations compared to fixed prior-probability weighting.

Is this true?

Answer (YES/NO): NO